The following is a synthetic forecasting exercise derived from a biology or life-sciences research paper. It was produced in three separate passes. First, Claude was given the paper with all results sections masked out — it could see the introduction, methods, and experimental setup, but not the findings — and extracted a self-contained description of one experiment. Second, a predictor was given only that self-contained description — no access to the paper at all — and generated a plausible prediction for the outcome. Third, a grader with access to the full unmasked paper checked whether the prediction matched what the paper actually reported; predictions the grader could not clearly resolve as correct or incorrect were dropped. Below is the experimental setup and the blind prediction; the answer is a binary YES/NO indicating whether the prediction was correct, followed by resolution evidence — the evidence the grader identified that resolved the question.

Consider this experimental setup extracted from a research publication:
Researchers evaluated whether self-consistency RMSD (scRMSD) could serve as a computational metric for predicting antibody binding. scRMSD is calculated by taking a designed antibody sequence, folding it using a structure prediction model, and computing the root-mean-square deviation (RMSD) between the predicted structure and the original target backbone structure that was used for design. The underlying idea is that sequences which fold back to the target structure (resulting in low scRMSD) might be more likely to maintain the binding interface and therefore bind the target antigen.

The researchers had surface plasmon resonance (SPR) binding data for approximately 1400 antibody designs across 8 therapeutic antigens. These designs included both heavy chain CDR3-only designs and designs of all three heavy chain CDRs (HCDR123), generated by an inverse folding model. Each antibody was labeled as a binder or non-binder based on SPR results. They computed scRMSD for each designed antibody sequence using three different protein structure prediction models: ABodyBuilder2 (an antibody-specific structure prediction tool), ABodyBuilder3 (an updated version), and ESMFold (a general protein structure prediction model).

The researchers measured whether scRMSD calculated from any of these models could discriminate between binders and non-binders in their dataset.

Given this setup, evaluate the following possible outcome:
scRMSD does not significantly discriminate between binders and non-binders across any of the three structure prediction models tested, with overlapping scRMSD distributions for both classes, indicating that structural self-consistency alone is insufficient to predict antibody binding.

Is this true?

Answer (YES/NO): NO